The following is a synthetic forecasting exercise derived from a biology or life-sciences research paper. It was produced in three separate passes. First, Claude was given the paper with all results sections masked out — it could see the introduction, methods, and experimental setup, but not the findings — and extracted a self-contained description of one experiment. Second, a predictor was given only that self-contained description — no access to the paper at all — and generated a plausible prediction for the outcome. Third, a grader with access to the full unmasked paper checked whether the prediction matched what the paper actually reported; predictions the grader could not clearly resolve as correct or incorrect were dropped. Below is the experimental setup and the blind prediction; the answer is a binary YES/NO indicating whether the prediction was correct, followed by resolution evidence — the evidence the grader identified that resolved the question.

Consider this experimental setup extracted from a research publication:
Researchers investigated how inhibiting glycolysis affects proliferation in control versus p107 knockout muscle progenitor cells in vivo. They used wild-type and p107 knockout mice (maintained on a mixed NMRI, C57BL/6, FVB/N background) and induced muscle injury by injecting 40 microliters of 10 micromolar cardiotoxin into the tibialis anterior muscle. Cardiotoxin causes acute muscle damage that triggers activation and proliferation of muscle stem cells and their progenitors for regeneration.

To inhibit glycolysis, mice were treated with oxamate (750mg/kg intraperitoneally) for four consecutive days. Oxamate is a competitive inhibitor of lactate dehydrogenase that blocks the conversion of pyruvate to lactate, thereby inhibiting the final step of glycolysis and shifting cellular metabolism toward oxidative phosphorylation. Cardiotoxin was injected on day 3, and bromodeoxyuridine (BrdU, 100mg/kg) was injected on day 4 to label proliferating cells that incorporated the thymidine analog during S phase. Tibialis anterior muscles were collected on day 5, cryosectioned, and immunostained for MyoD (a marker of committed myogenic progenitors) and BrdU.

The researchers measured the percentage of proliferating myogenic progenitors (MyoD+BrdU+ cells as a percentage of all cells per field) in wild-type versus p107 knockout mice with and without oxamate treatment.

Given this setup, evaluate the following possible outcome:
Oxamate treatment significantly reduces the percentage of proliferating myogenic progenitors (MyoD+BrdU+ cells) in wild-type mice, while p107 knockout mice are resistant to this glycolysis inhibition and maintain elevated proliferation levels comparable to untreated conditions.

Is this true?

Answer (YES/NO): YES